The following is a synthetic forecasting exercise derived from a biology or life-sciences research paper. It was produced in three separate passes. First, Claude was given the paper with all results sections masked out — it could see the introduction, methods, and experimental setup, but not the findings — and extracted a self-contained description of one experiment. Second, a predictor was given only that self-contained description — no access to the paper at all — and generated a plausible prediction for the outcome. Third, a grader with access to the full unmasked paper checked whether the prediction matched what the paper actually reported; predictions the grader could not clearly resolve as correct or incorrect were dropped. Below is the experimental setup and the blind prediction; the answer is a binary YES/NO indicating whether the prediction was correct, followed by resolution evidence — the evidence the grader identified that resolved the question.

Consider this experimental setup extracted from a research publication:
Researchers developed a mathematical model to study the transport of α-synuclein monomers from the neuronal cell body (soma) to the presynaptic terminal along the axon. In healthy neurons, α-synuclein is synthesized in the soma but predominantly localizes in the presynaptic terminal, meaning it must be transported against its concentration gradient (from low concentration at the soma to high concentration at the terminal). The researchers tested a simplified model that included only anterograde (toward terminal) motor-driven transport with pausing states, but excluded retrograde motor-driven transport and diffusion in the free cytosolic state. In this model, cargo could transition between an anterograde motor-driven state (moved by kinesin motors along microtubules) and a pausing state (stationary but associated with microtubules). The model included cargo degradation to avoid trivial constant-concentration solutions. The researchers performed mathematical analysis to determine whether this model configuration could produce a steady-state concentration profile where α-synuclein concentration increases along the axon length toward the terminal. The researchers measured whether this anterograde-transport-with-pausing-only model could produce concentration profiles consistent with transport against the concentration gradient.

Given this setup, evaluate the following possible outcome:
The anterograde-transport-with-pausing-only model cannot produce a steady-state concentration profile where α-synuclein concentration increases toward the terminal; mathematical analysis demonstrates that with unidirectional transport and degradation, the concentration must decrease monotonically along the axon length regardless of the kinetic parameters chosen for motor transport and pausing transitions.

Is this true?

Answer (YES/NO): YES